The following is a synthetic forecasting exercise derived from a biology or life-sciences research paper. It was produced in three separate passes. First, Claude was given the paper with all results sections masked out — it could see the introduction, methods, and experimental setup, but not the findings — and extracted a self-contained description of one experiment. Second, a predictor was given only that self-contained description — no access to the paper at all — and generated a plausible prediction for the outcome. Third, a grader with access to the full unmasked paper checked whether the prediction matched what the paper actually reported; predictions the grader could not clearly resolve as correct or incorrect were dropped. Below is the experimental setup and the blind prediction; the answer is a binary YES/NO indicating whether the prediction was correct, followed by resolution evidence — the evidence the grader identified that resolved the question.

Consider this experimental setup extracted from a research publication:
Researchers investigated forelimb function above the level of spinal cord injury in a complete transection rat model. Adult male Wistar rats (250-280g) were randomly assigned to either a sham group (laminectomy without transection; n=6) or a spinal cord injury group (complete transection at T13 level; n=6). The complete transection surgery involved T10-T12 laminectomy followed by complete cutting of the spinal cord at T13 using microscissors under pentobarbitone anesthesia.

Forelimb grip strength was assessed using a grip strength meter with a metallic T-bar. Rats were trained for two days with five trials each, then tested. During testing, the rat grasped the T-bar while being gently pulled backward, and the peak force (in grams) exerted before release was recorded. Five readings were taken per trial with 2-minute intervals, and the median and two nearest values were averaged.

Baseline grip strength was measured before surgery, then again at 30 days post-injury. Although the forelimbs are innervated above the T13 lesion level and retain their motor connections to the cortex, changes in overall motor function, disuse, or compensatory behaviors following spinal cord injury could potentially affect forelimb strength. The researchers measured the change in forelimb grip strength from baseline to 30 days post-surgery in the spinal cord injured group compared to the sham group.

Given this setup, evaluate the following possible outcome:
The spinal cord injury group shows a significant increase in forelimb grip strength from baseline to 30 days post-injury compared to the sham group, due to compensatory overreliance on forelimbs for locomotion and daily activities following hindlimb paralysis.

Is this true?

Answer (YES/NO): YES